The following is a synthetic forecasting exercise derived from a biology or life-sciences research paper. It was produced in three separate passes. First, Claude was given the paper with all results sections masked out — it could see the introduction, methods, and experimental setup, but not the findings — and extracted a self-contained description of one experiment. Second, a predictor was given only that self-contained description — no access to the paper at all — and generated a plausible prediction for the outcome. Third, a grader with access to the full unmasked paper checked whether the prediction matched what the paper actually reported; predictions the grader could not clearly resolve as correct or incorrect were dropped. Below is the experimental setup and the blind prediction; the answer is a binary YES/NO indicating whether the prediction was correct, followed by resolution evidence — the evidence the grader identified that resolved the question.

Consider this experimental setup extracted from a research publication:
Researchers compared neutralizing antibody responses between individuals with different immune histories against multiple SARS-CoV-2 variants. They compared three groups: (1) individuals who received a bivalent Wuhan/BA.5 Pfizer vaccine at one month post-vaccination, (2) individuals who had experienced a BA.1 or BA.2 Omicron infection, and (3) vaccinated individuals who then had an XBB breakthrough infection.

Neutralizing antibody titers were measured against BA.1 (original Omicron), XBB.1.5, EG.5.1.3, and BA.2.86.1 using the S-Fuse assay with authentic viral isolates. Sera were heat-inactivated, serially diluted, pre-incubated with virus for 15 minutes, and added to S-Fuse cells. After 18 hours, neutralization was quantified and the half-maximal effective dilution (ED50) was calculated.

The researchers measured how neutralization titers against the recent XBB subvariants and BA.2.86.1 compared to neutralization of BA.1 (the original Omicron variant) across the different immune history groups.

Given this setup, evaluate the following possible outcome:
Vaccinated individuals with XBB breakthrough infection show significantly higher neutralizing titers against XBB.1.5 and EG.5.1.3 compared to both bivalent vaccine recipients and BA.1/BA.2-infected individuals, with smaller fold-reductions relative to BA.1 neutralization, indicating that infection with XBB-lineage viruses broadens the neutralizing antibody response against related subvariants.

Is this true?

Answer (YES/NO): YES